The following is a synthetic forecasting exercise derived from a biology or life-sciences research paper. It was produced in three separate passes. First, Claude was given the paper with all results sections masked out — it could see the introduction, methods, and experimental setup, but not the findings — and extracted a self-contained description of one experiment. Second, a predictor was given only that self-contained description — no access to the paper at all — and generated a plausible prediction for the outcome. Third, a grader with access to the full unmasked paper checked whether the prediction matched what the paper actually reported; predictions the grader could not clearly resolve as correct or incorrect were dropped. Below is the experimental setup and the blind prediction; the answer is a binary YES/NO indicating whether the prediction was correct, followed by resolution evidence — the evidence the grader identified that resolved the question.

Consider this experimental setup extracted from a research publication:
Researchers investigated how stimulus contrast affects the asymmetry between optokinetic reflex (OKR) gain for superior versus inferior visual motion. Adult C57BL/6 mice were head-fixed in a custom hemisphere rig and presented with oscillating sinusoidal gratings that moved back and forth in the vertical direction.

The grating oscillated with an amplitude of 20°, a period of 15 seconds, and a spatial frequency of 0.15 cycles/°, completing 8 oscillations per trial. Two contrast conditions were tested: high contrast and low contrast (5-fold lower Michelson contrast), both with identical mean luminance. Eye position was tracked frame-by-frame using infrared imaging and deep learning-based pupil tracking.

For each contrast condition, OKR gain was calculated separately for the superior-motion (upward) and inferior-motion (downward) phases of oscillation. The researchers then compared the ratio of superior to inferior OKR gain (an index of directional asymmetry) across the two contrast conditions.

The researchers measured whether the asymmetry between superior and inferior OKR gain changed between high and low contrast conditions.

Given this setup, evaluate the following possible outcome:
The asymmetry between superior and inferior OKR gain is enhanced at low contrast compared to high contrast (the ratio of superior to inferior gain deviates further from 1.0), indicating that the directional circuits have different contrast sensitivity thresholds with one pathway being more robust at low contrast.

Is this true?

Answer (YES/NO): NO